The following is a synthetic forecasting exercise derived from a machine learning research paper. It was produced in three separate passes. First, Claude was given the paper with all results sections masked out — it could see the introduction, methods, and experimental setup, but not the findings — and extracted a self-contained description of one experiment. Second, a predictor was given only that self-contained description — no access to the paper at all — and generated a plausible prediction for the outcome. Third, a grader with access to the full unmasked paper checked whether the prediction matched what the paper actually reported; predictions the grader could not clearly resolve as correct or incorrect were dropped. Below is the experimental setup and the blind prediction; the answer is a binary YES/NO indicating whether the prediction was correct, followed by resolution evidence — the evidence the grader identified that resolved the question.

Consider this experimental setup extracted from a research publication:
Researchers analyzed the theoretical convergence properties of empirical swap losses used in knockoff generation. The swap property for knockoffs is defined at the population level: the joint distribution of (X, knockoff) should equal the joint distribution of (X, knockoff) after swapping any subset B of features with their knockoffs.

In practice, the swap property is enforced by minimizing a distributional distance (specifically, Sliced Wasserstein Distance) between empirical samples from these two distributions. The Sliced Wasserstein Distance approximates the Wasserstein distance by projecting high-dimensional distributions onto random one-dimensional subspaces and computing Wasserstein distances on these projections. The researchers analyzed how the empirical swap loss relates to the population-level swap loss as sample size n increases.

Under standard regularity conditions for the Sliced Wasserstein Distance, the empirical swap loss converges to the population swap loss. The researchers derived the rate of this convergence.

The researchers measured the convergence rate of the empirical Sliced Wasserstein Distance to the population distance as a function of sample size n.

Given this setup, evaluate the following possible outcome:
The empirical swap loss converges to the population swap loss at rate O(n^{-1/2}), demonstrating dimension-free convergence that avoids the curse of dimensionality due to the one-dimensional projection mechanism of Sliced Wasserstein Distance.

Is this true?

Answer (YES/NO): YES